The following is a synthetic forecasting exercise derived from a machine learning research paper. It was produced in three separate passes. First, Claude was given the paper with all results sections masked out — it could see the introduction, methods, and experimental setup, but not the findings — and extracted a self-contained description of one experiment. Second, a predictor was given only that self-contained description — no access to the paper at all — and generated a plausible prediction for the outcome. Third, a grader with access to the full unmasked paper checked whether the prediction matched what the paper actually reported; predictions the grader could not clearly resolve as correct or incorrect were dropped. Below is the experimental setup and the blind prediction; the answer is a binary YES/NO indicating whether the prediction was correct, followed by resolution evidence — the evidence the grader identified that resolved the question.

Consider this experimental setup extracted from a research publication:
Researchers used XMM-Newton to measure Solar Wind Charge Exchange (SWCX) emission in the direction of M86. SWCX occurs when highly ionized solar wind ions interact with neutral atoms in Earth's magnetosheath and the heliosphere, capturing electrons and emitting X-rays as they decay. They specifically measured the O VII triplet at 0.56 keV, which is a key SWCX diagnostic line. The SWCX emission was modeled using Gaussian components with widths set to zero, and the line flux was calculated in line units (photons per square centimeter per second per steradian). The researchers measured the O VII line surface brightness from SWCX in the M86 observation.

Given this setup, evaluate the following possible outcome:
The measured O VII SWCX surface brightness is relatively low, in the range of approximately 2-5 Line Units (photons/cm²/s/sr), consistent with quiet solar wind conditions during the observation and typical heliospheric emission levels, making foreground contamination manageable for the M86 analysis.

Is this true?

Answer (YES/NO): YES